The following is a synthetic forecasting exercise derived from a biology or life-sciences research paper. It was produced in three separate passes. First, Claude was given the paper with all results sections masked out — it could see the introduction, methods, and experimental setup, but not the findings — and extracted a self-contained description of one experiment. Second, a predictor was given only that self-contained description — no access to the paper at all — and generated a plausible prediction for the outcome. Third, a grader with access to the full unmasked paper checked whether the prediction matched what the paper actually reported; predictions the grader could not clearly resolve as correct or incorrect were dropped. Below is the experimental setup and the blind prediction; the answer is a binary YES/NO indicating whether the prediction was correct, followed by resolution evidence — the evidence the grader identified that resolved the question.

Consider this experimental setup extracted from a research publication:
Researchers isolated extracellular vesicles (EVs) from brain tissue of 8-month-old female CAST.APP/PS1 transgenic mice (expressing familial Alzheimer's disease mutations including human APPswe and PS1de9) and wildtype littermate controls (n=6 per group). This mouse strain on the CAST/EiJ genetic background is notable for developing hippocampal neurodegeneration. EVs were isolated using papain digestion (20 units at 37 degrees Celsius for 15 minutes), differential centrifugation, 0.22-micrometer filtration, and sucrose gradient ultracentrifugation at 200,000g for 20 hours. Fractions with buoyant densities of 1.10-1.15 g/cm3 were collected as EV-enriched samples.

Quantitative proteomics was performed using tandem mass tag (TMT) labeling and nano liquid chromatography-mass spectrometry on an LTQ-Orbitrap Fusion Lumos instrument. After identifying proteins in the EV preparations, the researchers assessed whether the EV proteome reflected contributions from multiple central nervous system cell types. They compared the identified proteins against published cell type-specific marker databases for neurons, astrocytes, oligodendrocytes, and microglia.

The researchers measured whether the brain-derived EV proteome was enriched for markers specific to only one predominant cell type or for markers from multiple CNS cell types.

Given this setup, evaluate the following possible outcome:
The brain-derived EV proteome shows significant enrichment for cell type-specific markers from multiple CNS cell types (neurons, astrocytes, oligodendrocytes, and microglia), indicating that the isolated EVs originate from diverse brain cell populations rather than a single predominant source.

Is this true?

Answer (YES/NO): YES